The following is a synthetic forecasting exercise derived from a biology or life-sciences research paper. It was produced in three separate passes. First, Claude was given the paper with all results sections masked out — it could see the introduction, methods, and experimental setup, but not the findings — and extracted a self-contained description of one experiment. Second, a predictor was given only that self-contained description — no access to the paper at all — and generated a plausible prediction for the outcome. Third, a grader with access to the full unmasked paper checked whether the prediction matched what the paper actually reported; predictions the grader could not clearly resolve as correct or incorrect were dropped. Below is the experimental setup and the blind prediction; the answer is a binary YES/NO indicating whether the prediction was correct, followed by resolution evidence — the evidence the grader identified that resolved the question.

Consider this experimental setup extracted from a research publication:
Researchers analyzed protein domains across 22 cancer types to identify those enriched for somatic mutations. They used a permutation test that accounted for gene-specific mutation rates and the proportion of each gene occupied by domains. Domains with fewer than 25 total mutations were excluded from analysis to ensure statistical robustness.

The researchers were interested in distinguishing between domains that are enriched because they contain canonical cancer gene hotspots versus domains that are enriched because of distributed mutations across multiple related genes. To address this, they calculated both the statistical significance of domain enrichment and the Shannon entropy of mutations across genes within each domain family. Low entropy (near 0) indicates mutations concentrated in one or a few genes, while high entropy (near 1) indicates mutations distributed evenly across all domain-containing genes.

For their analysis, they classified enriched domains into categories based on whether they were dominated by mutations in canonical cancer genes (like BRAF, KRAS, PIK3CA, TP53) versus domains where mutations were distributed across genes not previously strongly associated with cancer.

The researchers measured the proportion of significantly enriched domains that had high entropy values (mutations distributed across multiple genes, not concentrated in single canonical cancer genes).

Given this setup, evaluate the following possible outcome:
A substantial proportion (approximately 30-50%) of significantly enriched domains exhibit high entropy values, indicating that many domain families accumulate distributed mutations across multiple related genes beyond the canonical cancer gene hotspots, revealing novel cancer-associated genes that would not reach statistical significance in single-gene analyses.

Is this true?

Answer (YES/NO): YES